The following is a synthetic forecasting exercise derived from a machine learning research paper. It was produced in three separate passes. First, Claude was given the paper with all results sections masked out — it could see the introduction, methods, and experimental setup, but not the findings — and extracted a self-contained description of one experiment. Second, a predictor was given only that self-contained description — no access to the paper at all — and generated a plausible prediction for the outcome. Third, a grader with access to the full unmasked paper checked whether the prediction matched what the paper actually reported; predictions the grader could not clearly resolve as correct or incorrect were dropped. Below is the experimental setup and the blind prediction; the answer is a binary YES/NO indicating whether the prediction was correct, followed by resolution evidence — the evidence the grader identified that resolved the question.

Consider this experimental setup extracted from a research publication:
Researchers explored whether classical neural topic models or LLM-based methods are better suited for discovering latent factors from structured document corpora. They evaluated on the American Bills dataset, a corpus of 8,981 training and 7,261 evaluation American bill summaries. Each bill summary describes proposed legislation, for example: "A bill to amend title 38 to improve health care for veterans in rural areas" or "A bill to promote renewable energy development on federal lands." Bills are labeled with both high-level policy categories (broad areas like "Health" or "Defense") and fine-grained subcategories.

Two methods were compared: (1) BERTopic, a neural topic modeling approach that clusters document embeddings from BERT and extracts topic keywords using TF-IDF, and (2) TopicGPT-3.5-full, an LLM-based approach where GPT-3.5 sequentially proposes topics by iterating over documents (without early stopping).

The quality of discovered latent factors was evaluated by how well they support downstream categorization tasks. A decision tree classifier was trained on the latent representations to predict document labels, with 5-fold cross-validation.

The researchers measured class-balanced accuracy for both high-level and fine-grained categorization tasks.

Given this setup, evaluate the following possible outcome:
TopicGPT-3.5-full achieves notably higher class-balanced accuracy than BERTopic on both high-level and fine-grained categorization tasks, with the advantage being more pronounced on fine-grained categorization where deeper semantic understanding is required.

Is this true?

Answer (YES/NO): NO